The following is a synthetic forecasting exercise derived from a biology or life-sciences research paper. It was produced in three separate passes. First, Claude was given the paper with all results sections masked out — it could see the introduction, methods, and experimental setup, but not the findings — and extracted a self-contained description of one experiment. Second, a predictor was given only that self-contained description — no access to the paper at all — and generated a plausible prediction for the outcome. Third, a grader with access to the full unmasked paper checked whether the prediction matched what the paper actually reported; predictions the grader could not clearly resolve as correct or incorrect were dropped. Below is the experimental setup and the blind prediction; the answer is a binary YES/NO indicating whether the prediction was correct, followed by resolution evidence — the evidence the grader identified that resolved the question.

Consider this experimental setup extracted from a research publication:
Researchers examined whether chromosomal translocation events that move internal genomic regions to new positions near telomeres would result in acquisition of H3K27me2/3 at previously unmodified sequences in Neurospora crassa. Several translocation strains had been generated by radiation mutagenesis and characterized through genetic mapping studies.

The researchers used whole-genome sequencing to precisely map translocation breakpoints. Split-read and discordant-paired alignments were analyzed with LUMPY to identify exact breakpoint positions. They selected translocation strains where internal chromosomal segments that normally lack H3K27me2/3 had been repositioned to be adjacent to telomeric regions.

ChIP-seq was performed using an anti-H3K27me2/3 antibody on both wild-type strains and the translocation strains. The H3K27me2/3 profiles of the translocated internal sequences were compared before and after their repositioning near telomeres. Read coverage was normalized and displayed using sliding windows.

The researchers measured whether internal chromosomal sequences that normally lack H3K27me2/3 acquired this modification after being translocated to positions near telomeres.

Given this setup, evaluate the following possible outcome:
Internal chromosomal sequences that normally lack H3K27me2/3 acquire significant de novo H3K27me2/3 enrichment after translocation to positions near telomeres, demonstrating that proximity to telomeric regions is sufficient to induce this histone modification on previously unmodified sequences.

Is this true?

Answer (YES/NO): YES